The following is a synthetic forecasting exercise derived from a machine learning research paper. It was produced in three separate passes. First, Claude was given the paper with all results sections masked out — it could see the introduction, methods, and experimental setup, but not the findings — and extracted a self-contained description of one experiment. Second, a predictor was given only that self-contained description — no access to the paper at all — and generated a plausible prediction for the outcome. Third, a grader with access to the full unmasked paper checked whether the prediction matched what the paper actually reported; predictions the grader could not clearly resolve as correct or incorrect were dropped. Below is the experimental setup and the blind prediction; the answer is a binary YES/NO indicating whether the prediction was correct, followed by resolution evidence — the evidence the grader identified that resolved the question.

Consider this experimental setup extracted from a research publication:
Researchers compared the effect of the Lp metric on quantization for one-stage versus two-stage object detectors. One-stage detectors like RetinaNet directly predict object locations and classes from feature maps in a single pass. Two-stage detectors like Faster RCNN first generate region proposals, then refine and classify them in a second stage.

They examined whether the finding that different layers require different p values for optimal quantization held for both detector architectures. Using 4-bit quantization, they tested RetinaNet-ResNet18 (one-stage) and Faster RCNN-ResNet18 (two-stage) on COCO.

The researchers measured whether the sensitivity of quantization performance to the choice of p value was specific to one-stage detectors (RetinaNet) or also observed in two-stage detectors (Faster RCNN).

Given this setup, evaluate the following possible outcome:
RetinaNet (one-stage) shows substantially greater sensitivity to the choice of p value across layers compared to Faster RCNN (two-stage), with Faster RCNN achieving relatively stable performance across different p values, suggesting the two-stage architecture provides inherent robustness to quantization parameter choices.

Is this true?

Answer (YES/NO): NO